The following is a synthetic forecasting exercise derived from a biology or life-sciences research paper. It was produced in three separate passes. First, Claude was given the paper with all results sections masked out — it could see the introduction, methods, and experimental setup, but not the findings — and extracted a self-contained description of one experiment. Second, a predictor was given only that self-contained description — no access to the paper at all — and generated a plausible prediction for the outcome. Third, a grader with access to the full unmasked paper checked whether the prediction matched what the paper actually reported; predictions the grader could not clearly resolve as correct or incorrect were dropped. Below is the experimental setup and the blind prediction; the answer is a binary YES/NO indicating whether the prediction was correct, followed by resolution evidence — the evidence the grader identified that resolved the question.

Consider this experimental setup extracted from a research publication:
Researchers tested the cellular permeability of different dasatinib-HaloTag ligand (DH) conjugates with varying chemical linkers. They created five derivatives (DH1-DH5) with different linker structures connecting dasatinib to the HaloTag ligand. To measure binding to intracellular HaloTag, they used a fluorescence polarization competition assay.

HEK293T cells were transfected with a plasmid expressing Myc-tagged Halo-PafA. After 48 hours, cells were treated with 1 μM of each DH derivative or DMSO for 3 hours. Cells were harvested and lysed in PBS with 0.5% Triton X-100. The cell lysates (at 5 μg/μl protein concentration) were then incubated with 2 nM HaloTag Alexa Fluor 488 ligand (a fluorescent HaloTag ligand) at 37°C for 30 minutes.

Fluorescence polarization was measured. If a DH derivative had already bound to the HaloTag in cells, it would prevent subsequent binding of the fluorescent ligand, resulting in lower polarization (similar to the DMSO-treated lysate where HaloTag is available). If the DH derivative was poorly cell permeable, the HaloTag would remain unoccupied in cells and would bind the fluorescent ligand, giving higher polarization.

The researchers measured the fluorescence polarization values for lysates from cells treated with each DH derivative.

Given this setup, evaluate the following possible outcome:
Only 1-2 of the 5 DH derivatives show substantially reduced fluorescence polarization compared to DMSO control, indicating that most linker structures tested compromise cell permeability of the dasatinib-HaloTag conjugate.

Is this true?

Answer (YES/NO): NO